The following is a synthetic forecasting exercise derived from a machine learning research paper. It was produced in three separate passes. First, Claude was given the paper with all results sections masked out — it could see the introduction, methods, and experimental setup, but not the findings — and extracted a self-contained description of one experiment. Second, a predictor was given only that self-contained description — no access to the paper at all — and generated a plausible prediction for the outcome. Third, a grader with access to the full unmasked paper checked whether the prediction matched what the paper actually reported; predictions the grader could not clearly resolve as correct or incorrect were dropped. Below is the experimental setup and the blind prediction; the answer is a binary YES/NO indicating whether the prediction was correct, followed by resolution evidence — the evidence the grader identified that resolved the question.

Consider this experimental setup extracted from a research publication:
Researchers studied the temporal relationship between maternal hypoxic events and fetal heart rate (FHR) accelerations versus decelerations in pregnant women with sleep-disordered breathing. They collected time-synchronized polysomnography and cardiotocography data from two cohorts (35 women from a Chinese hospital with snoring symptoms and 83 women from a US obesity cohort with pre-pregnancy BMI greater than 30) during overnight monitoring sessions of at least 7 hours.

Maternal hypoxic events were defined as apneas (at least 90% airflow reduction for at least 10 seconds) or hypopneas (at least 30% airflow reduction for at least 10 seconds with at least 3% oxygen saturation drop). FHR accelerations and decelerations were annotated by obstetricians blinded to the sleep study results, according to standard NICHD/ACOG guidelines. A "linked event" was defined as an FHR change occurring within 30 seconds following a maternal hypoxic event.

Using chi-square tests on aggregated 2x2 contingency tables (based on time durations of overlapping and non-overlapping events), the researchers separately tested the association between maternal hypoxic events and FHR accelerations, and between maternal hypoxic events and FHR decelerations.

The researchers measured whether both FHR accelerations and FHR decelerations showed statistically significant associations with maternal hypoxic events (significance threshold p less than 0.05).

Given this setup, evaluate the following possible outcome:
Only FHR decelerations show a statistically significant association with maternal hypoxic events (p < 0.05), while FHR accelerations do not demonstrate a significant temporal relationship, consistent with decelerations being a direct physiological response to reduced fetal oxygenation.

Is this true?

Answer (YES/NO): NO